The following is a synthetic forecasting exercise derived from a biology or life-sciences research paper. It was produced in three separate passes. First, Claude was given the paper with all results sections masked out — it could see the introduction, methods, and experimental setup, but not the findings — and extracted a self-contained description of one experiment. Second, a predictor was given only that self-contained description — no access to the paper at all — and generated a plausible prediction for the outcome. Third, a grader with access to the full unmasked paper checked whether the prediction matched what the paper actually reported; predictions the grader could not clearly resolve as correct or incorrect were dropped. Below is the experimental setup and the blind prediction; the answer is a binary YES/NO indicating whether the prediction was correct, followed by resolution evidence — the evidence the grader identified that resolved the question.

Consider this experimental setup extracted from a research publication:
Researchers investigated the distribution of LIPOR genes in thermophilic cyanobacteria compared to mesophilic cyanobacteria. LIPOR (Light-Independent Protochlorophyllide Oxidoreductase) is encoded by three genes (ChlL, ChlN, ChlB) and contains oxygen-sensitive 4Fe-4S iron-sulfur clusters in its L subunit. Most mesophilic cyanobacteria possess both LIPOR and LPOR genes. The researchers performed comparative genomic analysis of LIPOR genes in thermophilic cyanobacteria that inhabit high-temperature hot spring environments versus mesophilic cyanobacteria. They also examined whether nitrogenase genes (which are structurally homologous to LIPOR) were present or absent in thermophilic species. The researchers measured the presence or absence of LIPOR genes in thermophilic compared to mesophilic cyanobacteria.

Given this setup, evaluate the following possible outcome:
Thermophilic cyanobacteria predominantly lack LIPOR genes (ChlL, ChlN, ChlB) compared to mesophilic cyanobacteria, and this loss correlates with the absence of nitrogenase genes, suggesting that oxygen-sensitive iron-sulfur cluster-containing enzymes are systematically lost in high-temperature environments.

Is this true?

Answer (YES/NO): YES